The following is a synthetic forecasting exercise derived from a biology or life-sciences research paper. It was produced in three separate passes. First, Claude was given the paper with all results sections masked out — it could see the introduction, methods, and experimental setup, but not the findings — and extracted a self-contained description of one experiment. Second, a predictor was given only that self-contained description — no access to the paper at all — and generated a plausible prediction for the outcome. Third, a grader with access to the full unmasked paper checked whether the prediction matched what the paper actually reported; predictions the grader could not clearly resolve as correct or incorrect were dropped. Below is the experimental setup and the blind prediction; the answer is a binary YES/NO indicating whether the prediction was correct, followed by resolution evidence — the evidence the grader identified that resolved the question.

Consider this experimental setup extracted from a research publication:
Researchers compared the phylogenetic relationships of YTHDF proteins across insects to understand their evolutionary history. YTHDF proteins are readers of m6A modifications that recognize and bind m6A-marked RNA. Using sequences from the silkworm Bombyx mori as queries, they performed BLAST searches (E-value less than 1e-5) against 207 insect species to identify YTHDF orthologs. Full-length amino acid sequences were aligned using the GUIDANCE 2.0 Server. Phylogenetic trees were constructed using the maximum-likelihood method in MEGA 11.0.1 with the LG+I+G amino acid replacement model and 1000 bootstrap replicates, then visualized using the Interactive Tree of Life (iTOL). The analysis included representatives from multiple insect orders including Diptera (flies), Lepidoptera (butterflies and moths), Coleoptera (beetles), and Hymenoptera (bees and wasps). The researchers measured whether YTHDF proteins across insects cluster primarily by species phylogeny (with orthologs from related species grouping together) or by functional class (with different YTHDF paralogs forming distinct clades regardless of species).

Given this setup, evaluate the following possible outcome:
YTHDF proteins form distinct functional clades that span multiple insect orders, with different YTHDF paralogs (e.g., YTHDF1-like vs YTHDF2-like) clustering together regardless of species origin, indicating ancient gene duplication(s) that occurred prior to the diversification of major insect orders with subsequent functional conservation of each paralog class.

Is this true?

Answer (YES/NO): NO